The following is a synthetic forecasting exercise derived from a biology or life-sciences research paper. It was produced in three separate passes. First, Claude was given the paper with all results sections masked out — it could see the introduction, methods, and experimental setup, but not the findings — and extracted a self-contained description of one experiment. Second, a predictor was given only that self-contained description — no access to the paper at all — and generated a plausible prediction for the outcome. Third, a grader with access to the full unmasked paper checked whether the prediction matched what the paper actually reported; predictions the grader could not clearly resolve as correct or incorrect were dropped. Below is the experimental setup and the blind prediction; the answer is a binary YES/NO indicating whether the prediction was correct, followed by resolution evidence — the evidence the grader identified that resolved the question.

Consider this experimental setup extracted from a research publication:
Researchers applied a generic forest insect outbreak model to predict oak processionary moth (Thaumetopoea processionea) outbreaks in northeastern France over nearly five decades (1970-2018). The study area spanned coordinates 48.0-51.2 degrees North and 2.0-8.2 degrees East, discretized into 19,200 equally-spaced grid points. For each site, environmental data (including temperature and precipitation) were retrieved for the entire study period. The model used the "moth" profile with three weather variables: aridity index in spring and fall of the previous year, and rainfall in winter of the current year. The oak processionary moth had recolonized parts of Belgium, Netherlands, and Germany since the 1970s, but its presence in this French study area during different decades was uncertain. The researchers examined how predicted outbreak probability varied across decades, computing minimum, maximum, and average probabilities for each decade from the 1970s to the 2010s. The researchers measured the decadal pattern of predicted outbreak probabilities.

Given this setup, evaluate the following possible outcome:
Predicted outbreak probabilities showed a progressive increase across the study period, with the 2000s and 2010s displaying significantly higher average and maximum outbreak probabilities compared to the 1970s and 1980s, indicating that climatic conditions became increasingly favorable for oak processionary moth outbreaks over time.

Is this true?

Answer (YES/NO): NO